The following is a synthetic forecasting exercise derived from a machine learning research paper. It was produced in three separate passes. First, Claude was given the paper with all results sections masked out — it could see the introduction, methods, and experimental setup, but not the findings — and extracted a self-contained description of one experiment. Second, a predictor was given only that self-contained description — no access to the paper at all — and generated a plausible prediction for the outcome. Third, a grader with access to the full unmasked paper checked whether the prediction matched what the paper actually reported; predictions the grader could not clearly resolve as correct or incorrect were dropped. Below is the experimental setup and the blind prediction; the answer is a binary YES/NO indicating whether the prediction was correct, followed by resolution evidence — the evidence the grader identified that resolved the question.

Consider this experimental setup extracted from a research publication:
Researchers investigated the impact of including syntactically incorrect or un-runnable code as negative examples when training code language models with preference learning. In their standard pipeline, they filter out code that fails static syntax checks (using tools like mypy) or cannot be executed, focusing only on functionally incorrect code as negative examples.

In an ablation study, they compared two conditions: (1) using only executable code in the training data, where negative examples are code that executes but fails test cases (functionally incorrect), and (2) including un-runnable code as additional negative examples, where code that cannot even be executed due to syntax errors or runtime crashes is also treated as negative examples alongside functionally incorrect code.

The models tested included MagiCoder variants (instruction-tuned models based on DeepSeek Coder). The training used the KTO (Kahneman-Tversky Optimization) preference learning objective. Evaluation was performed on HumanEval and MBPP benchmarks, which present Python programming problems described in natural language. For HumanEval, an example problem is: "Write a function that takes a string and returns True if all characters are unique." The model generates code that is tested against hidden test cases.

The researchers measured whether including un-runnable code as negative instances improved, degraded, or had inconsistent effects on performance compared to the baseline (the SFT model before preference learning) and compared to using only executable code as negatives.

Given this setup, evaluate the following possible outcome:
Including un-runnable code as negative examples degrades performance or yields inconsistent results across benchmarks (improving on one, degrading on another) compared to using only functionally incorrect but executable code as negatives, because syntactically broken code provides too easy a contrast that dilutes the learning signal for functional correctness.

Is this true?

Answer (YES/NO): YES